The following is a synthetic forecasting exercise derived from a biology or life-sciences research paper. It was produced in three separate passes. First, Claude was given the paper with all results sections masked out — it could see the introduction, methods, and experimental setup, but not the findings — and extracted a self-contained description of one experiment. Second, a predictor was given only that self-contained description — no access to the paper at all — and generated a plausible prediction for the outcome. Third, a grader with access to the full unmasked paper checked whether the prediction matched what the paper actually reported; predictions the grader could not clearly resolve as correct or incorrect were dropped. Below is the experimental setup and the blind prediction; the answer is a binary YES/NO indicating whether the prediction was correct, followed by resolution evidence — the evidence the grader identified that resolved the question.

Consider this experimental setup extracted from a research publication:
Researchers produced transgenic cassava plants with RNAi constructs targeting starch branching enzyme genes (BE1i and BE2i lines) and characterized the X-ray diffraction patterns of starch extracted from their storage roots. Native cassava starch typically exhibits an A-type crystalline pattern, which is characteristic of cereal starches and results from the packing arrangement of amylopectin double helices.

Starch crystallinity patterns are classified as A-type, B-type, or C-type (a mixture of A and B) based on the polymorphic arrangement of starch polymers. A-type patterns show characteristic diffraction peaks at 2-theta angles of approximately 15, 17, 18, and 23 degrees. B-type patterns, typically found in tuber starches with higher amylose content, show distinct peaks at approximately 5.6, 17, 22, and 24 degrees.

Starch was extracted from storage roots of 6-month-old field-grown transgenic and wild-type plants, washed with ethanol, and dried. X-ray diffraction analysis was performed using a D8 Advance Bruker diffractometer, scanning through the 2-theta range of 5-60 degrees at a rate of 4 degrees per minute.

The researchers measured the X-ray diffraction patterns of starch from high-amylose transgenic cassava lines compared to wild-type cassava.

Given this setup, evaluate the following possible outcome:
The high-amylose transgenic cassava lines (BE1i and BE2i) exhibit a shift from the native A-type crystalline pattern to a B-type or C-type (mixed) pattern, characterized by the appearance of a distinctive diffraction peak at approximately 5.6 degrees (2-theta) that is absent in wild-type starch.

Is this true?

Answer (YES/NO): NO